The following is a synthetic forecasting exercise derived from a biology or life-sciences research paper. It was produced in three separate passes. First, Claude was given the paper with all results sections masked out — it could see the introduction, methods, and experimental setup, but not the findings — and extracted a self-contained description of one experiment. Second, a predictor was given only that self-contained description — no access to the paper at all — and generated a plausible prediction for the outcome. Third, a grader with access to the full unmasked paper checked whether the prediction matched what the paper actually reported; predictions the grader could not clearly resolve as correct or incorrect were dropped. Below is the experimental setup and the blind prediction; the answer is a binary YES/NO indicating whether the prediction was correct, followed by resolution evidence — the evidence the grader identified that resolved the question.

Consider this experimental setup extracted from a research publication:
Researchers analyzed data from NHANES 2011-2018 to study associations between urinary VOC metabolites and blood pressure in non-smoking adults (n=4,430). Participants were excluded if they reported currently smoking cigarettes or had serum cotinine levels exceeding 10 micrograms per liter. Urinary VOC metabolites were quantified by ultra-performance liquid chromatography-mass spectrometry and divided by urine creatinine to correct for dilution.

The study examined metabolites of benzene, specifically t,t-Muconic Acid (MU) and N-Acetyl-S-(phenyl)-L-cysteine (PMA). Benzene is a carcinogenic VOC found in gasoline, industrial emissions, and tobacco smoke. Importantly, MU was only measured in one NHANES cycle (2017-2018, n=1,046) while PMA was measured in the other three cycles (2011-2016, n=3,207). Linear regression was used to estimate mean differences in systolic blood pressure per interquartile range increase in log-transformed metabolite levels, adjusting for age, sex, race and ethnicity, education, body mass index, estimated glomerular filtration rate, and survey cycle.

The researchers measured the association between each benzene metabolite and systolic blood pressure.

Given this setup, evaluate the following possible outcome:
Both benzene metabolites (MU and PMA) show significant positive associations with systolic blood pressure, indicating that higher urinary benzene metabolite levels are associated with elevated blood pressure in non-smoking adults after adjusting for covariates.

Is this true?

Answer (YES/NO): NO